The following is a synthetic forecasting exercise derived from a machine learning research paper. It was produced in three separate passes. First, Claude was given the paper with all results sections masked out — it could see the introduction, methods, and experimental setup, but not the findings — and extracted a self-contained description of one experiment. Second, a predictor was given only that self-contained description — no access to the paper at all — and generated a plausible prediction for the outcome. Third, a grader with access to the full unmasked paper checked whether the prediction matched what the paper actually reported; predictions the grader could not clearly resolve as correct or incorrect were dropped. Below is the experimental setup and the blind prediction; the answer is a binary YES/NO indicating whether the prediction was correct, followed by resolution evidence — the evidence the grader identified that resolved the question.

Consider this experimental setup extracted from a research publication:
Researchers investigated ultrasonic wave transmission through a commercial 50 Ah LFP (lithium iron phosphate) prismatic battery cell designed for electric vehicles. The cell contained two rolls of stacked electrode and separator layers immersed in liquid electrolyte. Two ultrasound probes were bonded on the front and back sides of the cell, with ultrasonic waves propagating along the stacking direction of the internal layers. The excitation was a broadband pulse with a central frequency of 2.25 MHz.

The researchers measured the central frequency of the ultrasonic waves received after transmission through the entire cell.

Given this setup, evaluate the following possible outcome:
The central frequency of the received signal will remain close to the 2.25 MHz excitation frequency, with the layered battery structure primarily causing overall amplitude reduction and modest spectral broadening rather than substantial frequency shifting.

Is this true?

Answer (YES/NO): NO